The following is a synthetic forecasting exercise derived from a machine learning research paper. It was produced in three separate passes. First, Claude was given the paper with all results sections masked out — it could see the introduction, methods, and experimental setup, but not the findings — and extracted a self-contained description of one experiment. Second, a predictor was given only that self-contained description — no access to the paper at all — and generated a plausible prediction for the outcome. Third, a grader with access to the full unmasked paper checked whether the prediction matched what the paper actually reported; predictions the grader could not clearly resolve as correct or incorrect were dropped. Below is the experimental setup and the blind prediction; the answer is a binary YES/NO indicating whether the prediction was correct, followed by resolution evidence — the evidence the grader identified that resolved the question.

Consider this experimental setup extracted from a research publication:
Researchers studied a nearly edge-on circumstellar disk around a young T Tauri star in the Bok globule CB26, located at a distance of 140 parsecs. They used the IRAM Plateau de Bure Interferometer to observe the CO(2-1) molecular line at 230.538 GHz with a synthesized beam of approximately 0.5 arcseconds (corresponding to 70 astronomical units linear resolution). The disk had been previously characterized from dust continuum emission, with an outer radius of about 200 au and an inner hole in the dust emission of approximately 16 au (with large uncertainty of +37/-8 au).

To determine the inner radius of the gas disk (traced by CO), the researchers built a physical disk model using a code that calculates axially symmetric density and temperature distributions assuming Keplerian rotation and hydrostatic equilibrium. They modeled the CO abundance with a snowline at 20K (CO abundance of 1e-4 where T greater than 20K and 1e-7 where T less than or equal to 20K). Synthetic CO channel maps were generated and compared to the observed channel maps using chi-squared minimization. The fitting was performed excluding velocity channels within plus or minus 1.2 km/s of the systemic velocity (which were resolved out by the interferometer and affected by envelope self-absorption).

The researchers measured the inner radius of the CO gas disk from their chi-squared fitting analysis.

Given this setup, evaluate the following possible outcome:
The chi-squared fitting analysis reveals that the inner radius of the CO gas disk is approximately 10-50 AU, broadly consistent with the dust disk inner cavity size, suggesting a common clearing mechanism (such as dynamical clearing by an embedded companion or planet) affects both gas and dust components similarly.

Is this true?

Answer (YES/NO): NO